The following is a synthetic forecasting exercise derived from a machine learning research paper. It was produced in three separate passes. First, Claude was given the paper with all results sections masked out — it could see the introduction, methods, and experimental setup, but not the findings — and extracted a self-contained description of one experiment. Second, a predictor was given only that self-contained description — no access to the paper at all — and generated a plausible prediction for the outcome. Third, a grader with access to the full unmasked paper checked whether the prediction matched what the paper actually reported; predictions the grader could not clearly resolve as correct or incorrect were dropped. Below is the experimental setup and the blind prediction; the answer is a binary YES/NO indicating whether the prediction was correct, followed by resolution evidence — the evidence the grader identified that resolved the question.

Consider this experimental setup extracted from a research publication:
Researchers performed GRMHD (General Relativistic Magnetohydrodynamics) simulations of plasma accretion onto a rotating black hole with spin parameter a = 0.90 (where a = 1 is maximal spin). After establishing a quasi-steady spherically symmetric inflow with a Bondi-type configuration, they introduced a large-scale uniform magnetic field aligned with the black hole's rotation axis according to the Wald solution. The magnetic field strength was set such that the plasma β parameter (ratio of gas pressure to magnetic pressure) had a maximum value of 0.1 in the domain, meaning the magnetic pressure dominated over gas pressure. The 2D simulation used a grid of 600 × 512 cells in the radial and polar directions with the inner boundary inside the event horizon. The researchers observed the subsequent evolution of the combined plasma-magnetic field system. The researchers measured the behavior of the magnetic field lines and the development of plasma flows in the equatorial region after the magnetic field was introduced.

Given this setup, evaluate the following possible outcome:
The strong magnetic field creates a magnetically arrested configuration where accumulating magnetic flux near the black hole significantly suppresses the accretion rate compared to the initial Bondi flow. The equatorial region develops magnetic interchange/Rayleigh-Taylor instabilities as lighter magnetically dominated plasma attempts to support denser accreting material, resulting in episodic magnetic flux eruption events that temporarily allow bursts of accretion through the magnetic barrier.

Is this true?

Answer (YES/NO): NO